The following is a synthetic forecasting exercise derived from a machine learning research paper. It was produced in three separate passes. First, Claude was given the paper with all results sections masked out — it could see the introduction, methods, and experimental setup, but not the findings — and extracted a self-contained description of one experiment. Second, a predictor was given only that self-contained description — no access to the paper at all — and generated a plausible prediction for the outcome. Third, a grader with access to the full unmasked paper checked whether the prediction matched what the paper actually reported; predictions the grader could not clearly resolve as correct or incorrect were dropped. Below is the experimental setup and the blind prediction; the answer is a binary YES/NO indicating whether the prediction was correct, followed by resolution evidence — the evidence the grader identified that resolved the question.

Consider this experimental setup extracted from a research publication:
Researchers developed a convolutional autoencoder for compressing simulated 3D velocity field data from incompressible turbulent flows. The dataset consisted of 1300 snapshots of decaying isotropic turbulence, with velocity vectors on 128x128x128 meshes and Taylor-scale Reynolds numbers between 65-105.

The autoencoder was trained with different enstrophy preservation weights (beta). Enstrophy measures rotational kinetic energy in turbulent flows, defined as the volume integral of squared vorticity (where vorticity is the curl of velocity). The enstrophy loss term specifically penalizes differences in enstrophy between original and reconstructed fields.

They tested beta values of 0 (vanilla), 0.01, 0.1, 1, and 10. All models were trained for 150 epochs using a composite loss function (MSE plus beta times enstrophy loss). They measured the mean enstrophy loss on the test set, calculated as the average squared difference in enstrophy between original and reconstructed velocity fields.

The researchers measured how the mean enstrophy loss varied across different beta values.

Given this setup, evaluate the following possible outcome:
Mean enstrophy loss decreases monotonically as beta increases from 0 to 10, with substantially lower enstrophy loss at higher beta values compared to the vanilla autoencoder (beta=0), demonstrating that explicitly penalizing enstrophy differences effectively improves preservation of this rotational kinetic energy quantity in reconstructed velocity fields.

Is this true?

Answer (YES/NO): NO